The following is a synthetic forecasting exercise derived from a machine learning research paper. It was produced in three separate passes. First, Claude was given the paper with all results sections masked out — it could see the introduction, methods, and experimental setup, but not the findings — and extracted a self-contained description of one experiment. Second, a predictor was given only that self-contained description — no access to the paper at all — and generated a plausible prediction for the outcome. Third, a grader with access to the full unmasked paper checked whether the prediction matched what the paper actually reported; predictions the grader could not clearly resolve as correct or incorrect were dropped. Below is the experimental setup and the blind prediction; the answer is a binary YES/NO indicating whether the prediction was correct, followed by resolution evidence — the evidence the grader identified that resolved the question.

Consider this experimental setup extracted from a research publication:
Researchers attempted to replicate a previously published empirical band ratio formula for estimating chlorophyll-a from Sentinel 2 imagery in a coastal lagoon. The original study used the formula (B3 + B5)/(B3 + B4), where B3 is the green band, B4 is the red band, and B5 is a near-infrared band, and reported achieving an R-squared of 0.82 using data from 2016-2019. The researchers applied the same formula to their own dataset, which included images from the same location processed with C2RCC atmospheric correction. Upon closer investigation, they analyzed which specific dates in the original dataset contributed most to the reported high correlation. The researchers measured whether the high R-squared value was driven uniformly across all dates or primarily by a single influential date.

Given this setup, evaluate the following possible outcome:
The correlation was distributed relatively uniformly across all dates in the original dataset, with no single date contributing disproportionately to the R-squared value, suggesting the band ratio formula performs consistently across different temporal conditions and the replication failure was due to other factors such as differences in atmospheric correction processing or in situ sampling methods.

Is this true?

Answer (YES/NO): NO